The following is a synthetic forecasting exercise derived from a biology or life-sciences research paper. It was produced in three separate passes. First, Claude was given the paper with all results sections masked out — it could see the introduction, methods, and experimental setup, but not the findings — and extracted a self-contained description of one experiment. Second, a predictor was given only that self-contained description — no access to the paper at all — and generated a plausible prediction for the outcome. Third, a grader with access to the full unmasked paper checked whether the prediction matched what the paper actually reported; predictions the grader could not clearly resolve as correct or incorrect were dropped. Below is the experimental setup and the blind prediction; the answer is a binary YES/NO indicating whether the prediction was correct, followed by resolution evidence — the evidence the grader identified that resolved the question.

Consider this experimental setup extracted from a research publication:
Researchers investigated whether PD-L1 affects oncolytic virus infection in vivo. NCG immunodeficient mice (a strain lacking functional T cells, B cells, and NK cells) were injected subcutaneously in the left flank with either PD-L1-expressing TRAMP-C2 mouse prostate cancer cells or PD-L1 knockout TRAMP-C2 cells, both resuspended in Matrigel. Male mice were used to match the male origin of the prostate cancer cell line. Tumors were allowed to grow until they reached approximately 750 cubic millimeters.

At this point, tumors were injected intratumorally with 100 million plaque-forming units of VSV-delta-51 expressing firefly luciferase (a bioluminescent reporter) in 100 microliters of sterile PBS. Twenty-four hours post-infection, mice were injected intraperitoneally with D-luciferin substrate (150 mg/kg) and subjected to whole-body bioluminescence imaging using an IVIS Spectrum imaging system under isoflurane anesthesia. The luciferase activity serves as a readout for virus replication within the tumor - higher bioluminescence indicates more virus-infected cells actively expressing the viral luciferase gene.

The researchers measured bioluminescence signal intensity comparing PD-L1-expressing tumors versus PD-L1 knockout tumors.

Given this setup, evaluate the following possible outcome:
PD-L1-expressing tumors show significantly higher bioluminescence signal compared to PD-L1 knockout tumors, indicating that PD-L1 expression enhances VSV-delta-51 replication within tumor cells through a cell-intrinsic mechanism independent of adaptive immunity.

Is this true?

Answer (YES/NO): YES